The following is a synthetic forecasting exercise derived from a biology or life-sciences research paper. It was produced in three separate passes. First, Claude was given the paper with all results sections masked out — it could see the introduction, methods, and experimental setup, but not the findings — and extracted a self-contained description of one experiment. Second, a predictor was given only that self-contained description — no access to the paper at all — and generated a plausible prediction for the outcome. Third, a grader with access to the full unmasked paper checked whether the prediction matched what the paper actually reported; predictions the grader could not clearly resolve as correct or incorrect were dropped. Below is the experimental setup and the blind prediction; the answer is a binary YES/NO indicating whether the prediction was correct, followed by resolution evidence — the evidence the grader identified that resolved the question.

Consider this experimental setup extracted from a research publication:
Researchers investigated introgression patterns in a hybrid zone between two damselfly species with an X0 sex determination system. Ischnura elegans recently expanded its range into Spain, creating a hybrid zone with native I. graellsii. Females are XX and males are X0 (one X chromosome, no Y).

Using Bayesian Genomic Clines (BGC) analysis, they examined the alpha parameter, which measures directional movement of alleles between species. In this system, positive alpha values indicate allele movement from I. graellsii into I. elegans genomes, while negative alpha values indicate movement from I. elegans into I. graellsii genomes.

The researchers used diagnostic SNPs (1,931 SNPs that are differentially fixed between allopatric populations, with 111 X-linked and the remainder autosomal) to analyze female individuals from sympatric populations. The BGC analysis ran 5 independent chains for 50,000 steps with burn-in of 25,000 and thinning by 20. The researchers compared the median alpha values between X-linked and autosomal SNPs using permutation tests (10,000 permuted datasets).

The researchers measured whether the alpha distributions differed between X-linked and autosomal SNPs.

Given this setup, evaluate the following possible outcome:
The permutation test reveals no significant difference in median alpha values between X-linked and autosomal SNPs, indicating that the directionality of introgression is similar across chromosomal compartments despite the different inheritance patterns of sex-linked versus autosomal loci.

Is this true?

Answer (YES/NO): NO